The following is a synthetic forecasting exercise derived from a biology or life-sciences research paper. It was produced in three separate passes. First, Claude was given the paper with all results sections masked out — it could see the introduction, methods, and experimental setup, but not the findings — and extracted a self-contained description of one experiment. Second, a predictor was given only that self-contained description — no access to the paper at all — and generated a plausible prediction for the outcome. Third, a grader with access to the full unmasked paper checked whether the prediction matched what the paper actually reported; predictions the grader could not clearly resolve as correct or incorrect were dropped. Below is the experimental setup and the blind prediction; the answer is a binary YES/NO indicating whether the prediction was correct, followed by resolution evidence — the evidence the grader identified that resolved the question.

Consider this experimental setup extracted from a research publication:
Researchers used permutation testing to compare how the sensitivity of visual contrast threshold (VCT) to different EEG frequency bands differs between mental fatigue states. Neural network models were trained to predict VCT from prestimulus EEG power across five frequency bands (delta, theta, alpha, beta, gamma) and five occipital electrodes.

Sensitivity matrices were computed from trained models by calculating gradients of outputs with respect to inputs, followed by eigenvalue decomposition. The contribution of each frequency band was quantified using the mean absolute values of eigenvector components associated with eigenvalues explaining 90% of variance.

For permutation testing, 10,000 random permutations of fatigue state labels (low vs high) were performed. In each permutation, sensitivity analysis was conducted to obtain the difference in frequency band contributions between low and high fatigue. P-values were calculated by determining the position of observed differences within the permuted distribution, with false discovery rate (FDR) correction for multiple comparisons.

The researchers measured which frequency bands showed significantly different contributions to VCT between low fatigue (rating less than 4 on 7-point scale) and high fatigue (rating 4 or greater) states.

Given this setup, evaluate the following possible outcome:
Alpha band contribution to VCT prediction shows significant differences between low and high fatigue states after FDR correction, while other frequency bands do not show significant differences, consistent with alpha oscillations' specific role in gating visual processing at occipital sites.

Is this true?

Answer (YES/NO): NO